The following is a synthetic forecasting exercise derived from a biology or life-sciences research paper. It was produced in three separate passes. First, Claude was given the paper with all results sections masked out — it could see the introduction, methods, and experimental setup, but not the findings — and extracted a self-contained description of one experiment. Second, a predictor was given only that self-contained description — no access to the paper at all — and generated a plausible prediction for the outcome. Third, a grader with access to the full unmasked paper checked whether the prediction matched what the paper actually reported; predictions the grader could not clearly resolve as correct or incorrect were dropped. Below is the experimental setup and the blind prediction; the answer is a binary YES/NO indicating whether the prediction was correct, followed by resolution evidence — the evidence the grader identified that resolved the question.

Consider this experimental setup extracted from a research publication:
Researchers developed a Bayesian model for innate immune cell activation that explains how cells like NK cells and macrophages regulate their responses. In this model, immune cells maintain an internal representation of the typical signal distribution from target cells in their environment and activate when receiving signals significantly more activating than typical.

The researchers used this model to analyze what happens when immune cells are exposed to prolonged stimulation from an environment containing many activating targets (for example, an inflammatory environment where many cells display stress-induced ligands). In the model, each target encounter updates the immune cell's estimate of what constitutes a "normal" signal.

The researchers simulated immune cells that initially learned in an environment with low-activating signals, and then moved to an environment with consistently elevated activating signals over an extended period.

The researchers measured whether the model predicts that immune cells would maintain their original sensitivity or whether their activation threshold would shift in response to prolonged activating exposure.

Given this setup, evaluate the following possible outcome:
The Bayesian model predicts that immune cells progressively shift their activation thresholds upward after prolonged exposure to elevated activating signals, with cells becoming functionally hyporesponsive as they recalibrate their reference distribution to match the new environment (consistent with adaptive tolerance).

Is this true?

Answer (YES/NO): YES